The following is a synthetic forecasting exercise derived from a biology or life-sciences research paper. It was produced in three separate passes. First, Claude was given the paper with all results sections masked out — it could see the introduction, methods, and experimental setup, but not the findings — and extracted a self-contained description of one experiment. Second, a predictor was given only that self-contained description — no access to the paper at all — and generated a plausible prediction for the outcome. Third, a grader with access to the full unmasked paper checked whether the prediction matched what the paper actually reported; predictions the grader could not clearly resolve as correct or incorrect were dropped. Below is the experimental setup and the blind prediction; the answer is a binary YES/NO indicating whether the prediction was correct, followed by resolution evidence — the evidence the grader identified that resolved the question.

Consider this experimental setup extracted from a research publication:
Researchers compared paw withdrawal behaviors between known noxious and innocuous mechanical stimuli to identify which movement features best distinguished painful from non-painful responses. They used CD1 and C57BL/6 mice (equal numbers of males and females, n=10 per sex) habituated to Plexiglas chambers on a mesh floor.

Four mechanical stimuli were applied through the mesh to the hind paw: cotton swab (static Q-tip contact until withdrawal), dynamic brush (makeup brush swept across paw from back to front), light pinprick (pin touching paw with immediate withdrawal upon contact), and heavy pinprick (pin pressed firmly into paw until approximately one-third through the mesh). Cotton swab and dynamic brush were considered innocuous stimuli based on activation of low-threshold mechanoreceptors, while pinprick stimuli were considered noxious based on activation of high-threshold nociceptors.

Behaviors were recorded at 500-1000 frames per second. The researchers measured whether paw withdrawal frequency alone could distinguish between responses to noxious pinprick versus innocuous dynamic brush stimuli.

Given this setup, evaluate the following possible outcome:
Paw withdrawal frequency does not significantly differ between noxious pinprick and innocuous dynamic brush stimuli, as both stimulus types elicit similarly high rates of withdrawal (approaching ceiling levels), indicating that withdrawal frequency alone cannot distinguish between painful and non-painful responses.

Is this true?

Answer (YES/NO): YES